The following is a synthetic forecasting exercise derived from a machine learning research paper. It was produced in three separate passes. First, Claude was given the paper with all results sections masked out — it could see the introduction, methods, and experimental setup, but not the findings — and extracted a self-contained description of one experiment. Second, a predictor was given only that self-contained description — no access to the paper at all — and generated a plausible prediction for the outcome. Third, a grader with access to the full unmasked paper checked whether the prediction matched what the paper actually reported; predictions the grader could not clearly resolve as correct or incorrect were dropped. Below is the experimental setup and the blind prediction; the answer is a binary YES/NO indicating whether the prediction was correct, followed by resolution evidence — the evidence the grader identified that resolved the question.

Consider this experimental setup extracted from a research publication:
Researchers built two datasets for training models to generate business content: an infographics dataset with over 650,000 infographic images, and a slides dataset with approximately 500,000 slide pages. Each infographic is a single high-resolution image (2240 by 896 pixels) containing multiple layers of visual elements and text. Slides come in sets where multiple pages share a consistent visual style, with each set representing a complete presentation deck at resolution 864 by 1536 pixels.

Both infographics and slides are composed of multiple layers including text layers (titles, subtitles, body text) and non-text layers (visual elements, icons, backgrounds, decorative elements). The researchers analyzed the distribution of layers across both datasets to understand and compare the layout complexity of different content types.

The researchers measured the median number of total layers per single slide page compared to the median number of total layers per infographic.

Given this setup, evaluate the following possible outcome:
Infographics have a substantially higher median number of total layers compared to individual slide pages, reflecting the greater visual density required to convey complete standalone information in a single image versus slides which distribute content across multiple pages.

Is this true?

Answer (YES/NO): YES